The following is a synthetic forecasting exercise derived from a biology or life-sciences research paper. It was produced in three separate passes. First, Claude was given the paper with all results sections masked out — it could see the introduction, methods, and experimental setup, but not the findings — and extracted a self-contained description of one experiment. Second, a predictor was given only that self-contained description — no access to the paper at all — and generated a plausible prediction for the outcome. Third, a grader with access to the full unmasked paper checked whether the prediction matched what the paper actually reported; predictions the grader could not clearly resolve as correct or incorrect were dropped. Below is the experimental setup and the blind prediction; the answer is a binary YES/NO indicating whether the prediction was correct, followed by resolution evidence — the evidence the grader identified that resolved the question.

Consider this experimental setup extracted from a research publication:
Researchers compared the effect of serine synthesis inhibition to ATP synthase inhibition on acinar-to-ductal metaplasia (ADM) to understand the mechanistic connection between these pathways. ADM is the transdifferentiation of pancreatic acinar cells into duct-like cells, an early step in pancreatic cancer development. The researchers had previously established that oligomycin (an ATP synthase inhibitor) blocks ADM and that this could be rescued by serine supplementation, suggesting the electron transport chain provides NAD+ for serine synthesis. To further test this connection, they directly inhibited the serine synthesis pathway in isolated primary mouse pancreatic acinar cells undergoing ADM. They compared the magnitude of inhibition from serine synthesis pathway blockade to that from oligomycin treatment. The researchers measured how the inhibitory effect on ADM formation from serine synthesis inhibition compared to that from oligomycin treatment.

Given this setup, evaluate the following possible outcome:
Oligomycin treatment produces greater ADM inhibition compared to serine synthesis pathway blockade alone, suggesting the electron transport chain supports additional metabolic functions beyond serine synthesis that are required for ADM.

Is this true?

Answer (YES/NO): NO